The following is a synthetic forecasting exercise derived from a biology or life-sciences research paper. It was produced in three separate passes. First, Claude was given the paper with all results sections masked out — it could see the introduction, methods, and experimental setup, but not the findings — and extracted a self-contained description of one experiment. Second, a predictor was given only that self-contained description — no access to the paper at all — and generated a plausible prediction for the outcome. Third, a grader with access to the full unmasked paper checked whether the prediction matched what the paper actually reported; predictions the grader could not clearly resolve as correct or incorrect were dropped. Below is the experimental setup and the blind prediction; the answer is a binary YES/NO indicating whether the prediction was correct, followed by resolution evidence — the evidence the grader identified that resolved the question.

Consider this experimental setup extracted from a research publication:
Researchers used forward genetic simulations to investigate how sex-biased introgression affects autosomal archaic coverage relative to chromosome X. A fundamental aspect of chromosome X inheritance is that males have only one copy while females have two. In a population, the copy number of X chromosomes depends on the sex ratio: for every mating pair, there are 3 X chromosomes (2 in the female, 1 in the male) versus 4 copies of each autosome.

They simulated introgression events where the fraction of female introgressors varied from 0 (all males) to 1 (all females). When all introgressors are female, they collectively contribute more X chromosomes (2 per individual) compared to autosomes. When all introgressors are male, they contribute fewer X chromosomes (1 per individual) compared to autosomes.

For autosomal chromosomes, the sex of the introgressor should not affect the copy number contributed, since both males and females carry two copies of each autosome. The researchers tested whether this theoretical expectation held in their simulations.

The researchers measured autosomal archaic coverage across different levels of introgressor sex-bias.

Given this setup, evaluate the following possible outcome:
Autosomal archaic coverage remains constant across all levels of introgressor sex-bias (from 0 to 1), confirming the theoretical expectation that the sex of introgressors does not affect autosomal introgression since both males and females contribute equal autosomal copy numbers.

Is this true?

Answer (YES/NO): NO